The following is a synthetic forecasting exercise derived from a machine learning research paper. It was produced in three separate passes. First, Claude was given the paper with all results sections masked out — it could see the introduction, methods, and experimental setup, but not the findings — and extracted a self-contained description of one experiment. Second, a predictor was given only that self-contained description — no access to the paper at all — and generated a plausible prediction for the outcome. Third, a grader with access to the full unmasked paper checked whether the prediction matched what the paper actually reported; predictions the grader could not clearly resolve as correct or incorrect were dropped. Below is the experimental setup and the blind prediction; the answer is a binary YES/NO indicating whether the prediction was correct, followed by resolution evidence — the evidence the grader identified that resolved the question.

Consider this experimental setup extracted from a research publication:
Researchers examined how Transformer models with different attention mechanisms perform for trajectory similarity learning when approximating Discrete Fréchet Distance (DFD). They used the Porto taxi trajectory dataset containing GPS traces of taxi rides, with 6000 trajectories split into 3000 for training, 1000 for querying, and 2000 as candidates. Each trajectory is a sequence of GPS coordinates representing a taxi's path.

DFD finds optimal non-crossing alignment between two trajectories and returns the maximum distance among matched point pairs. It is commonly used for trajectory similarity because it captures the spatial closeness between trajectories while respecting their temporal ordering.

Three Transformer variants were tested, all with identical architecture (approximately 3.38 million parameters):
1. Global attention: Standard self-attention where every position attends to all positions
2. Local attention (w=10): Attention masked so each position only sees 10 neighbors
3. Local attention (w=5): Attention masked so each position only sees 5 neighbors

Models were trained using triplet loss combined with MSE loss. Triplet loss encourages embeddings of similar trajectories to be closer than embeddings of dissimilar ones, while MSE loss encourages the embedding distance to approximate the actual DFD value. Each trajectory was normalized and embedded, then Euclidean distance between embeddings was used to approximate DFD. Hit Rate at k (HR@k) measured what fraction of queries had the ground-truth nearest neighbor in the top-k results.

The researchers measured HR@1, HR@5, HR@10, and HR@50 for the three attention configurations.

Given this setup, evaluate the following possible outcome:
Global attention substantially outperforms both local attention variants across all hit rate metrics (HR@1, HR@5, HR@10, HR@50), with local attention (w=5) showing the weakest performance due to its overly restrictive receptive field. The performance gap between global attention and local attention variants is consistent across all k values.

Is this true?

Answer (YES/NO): NO